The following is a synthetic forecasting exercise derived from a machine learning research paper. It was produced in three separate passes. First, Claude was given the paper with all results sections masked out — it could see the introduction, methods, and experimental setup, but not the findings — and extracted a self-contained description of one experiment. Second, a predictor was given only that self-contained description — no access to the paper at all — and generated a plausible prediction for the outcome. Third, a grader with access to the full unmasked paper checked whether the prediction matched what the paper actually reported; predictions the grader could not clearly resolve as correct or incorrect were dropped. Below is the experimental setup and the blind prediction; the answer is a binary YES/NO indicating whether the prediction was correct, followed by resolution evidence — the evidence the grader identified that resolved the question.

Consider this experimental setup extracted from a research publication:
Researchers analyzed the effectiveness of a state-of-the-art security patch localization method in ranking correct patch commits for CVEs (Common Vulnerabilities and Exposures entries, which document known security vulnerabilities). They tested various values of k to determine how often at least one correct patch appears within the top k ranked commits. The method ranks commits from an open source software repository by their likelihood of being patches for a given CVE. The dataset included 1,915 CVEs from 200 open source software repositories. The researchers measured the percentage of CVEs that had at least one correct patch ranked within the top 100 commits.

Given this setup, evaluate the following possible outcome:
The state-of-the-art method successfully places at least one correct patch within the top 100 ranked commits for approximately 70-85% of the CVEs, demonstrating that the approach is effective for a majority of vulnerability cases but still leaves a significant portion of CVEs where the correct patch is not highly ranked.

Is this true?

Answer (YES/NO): NO